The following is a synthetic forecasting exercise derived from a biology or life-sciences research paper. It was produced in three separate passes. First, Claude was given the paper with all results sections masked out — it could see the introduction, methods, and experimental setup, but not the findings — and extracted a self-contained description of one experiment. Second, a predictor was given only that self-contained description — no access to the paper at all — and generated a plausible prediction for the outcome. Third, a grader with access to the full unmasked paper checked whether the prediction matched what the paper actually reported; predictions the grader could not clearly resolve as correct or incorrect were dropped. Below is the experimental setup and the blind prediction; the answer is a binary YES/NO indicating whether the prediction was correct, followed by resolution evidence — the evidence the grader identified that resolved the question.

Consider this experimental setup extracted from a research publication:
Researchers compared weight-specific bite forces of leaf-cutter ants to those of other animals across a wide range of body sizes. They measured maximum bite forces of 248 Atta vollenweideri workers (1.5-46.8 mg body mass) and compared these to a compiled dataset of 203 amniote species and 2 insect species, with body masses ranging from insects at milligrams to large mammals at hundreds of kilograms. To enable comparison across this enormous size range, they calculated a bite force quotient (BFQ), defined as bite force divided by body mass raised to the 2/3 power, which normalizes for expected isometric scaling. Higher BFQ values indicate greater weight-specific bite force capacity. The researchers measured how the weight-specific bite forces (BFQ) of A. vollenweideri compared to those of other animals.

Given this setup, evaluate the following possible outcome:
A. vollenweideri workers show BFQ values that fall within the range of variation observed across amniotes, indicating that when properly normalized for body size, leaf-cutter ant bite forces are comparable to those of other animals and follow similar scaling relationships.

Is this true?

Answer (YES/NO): NO